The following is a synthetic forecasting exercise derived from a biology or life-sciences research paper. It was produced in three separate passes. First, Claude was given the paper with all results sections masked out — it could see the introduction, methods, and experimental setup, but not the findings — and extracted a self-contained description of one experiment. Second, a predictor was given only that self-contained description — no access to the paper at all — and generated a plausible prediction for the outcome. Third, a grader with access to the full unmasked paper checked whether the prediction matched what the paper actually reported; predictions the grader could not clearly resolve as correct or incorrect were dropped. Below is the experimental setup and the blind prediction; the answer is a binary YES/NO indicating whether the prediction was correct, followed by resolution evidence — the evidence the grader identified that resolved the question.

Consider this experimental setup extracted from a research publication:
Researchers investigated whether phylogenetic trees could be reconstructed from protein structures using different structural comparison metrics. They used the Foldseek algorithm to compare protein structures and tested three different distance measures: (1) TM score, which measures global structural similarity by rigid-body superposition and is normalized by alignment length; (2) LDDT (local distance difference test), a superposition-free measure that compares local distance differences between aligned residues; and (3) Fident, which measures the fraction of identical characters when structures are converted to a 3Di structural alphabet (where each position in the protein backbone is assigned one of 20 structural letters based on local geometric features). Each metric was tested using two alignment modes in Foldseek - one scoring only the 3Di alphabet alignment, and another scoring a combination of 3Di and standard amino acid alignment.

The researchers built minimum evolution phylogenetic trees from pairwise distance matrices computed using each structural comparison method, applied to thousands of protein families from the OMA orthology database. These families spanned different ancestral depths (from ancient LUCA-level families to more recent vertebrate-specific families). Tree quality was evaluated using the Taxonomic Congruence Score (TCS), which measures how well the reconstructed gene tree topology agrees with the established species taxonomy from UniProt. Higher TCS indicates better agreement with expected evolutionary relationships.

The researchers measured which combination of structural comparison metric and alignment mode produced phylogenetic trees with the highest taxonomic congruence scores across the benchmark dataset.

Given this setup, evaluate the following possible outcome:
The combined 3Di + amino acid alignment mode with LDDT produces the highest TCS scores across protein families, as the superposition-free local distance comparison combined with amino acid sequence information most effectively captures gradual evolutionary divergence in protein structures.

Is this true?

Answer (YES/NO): NO